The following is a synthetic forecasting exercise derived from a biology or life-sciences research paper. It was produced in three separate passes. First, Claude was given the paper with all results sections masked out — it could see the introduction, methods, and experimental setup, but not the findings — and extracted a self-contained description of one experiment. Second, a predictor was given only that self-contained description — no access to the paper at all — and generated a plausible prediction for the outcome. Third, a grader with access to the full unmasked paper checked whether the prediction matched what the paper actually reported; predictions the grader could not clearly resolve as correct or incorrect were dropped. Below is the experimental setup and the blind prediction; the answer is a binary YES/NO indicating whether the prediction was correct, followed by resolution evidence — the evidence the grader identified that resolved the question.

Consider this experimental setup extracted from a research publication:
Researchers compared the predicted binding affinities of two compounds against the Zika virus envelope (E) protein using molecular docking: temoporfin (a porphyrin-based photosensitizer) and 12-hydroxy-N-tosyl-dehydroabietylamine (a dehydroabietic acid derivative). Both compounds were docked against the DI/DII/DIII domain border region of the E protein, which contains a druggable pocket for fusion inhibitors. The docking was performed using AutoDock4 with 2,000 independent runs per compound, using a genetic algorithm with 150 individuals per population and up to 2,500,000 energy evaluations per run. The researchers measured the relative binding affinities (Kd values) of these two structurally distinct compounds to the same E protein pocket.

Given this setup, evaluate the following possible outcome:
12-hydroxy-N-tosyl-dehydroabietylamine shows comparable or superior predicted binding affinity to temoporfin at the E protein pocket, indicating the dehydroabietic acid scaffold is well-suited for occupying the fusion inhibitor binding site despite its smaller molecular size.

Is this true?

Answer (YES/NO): NO